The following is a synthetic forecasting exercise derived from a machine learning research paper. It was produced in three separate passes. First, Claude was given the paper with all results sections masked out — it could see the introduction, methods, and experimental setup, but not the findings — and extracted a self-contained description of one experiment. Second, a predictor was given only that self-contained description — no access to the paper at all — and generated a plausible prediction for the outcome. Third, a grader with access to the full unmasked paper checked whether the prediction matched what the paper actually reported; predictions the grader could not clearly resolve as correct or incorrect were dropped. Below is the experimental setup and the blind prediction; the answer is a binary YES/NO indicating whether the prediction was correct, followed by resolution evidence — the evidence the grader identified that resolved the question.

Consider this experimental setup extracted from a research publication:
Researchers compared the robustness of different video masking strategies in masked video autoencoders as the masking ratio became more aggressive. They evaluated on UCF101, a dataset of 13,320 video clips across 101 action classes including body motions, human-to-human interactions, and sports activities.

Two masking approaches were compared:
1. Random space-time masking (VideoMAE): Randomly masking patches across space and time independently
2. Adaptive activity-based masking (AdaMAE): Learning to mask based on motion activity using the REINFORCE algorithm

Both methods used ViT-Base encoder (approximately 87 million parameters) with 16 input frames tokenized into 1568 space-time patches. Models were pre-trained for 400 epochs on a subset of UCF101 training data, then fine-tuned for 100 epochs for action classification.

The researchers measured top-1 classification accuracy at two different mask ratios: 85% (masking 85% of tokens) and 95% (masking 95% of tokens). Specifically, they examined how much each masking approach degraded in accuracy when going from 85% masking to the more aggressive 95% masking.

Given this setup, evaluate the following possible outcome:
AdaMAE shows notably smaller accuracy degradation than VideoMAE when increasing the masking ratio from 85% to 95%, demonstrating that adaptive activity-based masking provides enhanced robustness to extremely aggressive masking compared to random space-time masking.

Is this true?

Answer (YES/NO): YES